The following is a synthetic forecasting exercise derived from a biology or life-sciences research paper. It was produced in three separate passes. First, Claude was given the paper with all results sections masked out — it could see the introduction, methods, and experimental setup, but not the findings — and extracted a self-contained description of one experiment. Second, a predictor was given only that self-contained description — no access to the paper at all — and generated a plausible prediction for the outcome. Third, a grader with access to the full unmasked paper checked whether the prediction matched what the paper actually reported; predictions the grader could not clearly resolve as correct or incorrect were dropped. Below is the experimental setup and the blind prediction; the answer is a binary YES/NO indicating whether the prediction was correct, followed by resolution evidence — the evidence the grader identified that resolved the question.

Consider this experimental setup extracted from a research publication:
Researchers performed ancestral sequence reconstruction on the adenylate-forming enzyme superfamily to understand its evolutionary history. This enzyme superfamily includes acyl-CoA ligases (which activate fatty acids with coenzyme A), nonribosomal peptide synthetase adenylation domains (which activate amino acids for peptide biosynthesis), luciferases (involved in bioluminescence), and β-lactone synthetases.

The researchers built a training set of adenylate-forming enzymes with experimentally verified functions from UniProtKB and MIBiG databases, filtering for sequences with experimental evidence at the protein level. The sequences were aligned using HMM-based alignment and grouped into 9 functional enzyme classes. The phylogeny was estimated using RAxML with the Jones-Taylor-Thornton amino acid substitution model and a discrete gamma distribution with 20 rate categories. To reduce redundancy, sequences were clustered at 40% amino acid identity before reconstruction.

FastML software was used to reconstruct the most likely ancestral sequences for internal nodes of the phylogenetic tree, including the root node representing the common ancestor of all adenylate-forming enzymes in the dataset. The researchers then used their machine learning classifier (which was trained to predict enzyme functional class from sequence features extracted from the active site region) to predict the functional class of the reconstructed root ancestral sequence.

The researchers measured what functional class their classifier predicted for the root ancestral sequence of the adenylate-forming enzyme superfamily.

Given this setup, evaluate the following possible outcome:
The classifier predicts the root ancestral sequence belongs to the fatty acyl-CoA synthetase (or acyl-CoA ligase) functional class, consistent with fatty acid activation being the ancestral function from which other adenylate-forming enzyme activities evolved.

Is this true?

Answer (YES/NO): NO